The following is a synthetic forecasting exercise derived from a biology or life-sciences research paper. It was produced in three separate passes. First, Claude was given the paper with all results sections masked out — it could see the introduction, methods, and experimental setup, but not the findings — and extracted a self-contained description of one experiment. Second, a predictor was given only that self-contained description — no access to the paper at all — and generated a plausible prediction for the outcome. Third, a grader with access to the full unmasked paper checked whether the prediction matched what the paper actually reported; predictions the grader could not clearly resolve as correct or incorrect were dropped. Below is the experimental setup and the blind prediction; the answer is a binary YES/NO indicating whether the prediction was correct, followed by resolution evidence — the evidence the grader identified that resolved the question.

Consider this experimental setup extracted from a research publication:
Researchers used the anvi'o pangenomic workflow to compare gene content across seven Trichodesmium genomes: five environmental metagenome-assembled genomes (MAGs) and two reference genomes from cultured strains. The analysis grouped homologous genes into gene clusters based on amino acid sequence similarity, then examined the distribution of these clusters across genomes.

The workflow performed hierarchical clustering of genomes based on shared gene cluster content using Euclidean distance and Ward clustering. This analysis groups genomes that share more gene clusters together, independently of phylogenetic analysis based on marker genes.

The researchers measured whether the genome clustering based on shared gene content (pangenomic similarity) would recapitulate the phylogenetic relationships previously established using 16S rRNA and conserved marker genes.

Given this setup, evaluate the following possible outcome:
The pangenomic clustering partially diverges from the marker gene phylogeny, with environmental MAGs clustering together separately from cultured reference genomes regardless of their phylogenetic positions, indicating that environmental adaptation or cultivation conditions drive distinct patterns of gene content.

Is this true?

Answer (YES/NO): NO